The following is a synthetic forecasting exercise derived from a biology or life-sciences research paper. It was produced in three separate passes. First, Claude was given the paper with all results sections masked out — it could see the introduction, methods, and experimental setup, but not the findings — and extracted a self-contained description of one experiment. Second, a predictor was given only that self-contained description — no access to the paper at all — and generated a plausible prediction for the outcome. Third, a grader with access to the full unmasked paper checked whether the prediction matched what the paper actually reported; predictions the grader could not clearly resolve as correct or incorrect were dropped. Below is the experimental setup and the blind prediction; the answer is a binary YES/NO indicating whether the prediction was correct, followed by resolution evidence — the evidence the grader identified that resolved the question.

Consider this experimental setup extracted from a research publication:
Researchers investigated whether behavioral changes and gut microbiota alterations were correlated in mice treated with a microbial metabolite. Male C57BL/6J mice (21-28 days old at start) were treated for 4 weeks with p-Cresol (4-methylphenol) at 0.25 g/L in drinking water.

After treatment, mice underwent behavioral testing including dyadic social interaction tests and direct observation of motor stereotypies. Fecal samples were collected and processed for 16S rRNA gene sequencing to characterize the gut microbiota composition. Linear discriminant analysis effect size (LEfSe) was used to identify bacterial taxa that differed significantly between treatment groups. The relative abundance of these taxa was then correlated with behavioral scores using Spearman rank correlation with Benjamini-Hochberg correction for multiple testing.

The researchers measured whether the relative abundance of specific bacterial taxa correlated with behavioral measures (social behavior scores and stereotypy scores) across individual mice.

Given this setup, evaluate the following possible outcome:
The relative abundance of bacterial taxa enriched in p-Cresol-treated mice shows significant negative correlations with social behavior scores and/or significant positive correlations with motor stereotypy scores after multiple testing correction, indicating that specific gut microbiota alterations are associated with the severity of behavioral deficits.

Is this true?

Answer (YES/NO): YES